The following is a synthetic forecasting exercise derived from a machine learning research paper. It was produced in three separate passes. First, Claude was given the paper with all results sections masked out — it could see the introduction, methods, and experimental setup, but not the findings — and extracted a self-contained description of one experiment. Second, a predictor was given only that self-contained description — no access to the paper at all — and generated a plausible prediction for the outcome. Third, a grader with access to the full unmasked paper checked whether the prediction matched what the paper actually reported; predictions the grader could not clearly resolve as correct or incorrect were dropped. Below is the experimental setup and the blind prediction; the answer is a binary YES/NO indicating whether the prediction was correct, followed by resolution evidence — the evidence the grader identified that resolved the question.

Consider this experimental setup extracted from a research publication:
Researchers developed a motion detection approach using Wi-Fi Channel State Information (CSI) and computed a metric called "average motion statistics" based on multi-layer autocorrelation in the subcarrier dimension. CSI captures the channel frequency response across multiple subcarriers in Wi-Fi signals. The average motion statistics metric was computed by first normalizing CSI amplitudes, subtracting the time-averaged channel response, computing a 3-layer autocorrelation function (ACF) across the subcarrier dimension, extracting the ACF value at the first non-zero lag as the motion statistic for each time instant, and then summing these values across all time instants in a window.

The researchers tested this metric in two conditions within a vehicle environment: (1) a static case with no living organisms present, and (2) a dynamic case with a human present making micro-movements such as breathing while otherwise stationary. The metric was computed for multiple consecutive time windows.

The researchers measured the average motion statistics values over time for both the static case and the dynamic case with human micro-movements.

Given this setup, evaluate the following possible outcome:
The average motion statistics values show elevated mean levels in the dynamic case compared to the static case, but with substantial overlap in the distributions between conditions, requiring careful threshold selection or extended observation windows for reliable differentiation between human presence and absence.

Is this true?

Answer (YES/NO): NO